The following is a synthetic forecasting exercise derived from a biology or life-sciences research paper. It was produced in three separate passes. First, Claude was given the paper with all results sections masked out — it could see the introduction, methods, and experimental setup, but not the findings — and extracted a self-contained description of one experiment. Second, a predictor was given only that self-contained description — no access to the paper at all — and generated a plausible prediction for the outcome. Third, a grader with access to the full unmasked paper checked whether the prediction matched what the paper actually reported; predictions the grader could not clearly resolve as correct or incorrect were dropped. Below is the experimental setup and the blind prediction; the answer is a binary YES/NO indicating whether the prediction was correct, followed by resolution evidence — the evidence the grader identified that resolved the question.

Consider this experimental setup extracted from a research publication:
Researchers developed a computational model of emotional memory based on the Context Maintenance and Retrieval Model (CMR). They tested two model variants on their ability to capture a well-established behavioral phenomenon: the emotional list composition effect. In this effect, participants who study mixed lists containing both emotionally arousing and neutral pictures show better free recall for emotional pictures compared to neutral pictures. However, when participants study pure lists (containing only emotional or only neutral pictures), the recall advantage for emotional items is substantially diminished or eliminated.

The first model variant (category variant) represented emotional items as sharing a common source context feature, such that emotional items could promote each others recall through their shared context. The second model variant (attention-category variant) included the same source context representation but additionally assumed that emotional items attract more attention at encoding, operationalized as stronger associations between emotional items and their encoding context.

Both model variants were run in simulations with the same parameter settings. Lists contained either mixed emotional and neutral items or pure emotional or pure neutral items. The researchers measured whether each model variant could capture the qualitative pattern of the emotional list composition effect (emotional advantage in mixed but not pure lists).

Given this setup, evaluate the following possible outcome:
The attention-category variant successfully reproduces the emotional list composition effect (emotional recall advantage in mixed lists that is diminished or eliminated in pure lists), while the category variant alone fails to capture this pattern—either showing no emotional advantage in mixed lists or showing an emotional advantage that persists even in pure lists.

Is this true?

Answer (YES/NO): YES